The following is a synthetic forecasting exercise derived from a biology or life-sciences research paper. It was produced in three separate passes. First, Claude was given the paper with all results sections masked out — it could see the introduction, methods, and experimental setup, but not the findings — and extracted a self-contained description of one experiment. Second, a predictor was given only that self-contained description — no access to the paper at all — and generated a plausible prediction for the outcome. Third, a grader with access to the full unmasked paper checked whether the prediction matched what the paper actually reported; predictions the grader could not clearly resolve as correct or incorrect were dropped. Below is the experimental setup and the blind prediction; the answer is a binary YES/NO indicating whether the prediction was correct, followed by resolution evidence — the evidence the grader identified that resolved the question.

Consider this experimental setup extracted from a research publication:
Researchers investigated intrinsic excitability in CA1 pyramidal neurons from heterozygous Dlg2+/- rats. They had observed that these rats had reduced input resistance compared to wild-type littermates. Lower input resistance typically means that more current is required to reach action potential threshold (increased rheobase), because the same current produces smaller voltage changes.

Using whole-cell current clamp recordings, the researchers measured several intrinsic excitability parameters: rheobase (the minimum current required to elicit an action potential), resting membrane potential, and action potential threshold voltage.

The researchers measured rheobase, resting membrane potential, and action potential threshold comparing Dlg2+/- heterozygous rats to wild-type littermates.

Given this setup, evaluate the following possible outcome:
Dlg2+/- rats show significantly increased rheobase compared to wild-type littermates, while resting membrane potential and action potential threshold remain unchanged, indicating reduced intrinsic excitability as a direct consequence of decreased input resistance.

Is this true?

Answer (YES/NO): NO